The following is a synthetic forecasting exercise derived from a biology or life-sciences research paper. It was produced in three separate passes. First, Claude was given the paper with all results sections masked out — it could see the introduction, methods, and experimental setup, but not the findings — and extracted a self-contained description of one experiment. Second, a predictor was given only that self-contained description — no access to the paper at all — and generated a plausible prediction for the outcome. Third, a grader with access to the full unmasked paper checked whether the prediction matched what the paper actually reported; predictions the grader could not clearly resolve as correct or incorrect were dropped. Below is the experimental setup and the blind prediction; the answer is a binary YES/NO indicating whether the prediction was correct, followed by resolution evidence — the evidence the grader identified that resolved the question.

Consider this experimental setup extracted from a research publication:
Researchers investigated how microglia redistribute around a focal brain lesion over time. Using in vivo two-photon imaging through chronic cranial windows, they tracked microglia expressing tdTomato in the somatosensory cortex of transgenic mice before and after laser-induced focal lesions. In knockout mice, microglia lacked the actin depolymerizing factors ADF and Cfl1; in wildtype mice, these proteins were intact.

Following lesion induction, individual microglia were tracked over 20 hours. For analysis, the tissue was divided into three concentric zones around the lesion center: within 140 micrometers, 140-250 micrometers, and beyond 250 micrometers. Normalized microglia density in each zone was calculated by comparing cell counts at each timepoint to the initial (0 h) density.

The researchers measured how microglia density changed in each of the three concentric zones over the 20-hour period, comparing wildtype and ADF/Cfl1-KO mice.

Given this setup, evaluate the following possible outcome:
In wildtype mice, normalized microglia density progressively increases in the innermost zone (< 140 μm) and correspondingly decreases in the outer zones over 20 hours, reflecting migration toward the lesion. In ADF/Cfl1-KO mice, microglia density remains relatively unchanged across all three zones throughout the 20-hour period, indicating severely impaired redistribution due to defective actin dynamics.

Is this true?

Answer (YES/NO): NO